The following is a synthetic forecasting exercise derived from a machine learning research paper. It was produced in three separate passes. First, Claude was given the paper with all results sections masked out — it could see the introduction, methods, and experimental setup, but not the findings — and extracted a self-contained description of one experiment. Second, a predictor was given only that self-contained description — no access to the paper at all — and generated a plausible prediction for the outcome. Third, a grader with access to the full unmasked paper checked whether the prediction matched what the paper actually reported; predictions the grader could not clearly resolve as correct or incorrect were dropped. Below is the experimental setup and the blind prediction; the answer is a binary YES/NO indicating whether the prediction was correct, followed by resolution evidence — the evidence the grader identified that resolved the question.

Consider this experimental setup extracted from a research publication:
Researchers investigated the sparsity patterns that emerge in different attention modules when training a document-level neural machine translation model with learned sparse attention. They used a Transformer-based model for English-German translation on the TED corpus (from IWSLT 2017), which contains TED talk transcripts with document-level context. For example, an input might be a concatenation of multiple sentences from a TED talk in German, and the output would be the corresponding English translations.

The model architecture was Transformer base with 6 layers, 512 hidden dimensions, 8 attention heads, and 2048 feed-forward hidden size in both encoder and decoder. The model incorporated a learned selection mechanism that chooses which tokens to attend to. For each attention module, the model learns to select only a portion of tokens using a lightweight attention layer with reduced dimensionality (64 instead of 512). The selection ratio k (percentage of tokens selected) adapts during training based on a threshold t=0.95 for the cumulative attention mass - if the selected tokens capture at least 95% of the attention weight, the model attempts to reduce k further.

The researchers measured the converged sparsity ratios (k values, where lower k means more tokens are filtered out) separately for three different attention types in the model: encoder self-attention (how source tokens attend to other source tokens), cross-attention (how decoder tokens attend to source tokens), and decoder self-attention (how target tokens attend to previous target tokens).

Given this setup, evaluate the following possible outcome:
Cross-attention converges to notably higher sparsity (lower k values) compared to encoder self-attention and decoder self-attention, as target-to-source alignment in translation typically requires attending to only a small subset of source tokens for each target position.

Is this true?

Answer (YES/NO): NO